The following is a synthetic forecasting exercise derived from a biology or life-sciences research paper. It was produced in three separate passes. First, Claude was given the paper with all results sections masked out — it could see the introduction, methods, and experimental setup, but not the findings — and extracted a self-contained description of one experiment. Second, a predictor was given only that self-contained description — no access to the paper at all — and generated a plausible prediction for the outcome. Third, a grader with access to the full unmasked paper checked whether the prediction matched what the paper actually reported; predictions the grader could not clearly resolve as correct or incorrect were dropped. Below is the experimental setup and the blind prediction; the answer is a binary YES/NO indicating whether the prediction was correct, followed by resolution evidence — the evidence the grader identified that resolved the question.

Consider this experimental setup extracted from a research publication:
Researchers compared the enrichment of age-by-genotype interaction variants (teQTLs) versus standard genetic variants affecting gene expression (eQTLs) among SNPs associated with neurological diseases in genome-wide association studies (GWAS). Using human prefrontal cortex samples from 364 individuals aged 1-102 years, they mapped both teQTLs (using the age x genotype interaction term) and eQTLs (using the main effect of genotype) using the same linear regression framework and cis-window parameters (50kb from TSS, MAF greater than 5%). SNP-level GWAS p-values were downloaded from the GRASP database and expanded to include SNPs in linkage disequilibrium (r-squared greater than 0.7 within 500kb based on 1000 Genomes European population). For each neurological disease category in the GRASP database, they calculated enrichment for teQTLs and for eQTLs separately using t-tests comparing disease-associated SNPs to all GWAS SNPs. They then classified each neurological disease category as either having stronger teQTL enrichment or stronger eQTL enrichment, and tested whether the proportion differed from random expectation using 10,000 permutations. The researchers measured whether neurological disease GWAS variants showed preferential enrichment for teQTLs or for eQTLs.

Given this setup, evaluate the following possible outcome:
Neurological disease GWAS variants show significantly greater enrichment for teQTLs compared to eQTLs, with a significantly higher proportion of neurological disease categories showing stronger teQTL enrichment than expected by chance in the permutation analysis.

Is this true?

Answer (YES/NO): YES